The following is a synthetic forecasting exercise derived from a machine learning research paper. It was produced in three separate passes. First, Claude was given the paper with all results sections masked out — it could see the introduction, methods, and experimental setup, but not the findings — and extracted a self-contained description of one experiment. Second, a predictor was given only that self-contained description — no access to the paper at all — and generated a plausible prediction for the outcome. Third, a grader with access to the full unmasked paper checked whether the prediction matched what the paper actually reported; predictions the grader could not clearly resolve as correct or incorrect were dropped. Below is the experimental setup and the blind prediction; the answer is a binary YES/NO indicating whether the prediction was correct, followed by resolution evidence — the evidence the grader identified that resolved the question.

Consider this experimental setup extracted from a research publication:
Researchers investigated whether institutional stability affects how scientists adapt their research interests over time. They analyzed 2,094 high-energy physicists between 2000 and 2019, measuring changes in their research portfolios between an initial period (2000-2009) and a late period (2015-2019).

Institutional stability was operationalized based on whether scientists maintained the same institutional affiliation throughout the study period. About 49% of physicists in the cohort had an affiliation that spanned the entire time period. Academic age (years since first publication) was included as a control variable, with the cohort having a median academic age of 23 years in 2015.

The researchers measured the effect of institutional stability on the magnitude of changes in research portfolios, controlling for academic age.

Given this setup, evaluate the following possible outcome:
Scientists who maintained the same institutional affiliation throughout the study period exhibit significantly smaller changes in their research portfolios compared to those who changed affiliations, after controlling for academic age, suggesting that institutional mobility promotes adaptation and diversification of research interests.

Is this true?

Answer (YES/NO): NO